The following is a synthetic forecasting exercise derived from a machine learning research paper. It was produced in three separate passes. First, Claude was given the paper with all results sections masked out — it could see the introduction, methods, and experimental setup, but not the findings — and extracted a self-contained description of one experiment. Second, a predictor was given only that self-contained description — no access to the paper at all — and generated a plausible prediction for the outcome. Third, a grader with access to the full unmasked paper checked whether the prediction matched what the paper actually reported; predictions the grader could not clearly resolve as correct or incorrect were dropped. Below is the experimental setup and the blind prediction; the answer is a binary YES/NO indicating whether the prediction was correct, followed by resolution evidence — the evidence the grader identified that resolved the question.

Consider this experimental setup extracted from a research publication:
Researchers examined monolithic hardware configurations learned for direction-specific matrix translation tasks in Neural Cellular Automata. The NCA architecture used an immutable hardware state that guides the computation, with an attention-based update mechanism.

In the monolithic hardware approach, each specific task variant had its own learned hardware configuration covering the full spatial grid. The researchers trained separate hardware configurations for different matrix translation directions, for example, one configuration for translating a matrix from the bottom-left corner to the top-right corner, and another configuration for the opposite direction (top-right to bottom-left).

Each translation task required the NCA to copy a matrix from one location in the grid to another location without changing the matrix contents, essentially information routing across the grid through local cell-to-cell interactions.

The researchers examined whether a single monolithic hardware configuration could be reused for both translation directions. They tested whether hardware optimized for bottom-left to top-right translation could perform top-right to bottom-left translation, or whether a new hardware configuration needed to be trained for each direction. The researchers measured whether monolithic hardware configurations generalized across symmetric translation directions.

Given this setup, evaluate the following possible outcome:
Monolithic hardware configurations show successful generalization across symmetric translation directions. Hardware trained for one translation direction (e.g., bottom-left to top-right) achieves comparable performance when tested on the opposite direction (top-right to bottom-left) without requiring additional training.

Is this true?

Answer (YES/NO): NO